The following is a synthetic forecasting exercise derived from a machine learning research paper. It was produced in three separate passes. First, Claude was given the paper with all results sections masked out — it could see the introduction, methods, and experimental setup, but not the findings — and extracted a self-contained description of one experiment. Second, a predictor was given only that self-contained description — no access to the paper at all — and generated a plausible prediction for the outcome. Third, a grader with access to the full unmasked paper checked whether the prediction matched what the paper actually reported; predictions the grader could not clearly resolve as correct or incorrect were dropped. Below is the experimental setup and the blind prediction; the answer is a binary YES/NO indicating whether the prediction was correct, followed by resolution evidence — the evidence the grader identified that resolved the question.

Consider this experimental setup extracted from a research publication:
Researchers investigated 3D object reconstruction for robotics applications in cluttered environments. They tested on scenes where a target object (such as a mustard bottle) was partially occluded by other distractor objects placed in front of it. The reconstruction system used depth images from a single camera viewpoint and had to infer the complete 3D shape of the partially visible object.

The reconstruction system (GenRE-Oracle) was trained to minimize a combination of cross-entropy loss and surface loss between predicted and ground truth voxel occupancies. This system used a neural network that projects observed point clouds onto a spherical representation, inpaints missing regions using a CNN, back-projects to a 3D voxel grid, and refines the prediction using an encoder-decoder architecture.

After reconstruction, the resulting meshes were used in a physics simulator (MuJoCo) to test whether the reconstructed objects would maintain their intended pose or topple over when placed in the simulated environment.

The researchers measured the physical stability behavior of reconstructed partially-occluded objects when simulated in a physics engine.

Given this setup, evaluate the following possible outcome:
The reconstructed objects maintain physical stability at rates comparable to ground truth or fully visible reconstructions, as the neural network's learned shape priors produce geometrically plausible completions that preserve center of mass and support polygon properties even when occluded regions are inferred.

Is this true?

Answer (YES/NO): NO